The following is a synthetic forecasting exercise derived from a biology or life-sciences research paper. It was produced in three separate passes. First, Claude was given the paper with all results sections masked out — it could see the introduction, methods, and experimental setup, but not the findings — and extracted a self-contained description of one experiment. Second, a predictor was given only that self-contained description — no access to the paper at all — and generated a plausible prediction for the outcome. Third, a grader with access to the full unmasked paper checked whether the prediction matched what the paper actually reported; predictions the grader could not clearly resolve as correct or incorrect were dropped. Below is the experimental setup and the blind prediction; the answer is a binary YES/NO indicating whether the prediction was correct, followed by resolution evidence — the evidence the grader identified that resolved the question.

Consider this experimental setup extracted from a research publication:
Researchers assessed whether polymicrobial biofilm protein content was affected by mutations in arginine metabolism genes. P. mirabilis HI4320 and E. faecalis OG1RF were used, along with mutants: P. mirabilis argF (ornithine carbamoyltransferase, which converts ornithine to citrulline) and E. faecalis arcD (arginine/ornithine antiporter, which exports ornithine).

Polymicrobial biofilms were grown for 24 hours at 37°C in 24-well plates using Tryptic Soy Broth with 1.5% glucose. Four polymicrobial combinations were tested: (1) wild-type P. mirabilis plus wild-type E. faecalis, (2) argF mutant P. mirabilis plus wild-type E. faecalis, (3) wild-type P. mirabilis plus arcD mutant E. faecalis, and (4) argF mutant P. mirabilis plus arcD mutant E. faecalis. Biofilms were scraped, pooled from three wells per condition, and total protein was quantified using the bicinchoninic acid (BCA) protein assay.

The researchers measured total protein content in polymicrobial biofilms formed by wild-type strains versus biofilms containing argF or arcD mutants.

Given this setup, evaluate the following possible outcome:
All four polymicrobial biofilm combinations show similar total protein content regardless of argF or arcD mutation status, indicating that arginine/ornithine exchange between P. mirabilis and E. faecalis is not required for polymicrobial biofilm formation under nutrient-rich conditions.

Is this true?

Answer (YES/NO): NO